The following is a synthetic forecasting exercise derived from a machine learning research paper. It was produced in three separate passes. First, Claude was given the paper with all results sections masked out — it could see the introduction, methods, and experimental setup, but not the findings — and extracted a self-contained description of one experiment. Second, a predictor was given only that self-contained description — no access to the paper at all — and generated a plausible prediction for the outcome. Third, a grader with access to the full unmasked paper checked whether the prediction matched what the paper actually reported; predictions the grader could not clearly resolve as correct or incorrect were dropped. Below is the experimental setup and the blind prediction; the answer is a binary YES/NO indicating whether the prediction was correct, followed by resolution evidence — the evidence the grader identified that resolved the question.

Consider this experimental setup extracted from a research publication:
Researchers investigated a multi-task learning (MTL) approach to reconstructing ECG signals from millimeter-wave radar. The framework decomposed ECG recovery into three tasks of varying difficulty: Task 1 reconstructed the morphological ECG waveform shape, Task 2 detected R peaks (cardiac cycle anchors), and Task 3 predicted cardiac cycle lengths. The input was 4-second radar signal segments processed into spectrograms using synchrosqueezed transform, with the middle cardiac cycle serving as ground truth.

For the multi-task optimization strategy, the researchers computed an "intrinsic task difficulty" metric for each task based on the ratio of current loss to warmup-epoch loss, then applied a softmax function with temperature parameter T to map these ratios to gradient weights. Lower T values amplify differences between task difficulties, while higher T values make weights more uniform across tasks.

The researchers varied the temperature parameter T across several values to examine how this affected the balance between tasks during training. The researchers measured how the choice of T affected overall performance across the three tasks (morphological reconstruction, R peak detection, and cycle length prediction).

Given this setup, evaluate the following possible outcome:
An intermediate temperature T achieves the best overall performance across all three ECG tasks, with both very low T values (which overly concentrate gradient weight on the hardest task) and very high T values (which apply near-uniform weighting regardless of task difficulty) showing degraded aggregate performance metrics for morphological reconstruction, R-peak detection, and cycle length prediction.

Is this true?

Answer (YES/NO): YES